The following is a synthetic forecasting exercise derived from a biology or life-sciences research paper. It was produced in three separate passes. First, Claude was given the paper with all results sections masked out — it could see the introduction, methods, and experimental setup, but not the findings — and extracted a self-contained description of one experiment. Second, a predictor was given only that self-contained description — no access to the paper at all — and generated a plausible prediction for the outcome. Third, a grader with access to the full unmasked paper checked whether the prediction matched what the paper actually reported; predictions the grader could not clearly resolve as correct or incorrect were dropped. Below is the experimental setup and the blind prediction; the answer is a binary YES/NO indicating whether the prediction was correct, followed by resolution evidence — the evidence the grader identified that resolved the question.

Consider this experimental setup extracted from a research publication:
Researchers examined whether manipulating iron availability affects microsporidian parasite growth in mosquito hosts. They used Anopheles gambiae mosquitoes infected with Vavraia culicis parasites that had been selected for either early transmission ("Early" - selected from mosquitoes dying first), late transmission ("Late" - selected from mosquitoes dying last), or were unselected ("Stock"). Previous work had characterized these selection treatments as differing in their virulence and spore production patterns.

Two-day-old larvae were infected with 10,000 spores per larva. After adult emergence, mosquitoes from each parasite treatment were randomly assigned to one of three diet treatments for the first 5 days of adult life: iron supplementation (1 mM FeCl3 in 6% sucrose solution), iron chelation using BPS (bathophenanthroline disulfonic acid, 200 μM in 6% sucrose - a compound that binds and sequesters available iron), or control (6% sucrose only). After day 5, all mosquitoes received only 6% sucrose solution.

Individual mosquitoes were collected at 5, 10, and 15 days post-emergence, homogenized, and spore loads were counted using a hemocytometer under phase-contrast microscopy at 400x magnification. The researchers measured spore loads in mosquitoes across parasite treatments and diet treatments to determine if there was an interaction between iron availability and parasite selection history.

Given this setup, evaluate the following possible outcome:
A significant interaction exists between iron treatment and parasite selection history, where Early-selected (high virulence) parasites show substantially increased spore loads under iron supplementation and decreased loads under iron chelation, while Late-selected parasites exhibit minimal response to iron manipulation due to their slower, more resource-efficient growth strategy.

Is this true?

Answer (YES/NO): NO